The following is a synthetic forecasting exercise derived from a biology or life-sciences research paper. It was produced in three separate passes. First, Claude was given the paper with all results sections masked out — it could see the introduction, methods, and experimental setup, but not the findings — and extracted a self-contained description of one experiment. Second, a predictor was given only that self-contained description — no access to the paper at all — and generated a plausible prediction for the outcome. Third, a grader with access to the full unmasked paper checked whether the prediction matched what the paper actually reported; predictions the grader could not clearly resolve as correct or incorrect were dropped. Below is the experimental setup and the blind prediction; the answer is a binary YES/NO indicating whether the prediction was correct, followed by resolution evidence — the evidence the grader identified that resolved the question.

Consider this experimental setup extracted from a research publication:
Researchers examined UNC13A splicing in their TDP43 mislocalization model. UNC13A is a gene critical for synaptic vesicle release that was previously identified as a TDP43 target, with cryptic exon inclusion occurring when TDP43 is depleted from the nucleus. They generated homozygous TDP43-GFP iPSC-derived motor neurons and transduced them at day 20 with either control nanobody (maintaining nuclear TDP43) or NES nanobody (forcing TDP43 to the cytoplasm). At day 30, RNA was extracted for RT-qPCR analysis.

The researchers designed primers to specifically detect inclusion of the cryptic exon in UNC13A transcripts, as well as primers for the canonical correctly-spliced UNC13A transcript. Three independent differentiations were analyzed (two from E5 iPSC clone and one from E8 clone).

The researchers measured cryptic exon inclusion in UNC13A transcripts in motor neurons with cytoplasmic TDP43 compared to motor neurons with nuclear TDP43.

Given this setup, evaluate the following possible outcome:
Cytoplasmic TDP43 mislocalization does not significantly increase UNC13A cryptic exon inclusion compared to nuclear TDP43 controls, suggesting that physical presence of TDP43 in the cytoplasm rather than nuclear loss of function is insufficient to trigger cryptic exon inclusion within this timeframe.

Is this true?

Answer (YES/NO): NO